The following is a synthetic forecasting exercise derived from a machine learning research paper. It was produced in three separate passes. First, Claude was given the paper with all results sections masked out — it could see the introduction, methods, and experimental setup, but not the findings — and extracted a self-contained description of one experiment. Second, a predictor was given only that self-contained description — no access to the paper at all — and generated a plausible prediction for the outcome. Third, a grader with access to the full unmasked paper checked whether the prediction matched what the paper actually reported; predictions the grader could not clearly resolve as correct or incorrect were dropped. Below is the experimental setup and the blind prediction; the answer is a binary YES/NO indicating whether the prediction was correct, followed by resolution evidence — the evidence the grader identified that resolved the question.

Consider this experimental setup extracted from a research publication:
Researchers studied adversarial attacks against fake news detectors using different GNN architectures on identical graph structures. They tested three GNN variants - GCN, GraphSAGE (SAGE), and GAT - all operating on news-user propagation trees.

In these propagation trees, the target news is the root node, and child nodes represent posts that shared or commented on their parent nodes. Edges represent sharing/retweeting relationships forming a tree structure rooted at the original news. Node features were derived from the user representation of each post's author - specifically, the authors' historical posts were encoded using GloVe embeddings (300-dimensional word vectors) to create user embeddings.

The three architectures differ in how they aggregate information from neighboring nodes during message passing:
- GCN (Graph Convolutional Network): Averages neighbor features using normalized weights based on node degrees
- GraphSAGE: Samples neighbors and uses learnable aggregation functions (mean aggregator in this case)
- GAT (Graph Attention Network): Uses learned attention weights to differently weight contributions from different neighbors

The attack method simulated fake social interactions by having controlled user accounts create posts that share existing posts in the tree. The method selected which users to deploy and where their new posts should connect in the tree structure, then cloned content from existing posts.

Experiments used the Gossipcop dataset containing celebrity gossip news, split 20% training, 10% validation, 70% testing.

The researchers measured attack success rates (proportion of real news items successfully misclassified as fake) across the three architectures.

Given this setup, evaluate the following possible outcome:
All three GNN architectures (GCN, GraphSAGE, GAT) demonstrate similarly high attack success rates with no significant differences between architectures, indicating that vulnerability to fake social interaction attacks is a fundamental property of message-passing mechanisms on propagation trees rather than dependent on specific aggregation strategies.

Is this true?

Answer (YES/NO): NO